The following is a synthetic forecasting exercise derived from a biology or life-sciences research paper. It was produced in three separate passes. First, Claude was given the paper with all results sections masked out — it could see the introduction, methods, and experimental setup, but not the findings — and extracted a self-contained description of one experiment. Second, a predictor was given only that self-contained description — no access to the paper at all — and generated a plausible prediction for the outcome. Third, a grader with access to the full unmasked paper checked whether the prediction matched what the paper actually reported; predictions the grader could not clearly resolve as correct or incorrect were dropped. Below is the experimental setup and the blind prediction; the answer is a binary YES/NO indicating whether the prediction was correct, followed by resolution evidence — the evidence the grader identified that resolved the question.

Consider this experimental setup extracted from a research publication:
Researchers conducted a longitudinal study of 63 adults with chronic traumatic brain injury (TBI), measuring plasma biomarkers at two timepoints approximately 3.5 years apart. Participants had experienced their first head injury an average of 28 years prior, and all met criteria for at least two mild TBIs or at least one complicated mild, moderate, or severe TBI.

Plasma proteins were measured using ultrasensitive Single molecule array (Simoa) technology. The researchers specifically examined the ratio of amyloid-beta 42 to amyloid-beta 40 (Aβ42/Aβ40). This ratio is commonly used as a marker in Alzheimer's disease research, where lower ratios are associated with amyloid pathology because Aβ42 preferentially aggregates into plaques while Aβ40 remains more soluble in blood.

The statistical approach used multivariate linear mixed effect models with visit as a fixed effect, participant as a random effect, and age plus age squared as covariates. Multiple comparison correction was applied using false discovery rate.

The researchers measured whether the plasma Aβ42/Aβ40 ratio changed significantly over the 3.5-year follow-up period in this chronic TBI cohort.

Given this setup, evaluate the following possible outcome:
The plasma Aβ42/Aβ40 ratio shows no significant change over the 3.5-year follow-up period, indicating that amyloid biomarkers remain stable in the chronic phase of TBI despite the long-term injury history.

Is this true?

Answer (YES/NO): NO